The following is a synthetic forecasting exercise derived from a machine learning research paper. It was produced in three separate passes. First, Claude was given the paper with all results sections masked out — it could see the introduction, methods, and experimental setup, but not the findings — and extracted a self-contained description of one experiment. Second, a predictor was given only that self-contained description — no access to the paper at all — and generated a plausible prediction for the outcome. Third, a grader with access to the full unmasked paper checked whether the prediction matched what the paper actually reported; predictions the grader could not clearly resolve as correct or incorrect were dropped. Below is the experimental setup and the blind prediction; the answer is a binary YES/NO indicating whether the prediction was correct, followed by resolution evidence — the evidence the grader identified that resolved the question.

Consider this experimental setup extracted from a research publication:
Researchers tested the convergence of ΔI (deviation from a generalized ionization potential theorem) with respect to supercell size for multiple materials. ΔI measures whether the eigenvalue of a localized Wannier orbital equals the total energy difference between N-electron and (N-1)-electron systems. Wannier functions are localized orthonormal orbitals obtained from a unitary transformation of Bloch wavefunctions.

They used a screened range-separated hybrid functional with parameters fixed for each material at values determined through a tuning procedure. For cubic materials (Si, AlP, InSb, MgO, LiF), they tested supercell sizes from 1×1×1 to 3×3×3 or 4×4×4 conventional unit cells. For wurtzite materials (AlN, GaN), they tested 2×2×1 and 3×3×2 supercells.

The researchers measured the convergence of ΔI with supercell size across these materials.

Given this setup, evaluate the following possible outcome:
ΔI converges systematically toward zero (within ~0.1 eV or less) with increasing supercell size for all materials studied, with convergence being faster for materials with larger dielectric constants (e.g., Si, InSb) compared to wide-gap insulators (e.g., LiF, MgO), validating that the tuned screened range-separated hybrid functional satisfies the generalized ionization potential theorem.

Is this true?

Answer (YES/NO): NO